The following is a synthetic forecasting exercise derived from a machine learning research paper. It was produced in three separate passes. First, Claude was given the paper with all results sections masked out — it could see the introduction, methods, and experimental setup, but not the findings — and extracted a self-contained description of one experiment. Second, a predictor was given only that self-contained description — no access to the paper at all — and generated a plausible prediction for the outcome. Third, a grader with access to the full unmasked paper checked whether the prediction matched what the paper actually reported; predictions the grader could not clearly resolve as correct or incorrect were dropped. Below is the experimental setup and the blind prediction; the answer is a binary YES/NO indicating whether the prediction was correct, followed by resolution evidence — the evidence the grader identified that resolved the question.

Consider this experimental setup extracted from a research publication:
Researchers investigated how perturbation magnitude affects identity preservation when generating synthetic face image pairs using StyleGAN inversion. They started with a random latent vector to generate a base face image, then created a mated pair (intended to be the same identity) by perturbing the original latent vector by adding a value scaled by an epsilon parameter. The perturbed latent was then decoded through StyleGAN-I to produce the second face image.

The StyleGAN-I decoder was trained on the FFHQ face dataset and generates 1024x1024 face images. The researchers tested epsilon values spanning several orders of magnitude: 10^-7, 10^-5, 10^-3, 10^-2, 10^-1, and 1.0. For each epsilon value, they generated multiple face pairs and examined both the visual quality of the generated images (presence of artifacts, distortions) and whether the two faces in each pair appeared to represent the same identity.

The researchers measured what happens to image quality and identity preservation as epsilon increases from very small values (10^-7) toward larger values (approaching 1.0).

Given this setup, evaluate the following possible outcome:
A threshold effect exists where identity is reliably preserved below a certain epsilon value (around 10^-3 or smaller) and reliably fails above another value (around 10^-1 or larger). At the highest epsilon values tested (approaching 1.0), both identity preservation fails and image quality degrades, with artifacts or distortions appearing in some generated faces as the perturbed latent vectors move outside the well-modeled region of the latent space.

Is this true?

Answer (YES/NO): NO